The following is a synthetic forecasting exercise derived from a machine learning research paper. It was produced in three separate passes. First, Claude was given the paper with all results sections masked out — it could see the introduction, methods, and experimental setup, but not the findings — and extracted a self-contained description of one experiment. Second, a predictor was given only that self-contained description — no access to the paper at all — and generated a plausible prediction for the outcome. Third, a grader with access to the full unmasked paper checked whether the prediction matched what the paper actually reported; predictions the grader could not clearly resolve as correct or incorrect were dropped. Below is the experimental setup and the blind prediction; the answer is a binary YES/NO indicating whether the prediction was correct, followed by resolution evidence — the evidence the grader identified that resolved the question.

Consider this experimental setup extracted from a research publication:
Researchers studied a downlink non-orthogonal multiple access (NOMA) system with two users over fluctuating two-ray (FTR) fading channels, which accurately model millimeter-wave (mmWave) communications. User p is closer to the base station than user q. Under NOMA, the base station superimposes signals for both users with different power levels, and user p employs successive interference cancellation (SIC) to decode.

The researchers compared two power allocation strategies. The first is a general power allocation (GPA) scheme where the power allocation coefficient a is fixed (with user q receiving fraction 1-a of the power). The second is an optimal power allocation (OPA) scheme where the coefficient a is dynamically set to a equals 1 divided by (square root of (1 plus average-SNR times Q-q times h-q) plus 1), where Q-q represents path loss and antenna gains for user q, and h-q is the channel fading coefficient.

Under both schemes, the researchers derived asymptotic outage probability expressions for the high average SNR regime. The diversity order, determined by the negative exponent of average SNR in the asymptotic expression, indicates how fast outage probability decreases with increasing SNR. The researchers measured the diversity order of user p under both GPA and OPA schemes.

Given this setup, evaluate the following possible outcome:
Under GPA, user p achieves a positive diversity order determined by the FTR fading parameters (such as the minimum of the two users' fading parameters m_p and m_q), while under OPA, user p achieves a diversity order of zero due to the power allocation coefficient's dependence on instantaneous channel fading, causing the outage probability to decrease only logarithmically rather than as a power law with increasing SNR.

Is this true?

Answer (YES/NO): NO